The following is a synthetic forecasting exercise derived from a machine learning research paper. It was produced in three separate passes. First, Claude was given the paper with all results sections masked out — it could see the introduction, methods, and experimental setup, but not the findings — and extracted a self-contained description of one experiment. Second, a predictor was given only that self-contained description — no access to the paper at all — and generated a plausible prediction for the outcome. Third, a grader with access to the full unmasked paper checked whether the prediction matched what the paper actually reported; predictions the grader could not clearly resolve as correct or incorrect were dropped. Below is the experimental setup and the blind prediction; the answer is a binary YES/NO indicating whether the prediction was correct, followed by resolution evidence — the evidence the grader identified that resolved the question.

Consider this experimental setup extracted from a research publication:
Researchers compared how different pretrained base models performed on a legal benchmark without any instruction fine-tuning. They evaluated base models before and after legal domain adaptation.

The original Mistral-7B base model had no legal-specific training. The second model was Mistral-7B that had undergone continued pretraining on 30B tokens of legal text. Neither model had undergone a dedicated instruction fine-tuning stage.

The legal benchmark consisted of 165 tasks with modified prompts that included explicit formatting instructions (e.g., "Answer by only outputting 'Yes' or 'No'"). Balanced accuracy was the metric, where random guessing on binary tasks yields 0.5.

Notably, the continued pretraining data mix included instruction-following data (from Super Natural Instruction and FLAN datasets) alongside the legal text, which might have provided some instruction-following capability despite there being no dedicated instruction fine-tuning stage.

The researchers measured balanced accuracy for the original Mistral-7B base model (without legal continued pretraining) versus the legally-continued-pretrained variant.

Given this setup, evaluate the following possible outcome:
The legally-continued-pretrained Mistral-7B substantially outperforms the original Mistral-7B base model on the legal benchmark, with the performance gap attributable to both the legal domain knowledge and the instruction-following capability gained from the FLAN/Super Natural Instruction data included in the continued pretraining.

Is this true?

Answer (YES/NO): NO